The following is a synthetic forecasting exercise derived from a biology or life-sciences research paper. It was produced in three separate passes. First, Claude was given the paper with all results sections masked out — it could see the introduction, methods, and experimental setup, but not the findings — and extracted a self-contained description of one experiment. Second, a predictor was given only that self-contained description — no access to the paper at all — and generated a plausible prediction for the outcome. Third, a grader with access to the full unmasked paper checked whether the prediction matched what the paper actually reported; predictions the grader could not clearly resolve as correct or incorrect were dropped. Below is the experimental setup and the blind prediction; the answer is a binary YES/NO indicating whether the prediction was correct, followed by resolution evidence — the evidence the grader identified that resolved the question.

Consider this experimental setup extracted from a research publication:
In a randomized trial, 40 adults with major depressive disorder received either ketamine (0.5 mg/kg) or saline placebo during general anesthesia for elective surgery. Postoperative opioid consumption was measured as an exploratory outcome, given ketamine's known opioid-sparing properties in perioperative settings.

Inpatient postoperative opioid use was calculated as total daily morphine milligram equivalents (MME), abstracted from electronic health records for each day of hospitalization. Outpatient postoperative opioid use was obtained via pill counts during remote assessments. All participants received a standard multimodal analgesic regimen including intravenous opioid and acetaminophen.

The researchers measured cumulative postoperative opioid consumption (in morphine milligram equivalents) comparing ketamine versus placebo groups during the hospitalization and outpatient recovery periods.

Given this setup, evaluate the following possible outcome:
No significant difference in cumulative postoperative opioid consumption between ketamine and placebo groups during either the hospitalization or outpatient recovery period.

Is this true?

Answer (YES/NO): YES